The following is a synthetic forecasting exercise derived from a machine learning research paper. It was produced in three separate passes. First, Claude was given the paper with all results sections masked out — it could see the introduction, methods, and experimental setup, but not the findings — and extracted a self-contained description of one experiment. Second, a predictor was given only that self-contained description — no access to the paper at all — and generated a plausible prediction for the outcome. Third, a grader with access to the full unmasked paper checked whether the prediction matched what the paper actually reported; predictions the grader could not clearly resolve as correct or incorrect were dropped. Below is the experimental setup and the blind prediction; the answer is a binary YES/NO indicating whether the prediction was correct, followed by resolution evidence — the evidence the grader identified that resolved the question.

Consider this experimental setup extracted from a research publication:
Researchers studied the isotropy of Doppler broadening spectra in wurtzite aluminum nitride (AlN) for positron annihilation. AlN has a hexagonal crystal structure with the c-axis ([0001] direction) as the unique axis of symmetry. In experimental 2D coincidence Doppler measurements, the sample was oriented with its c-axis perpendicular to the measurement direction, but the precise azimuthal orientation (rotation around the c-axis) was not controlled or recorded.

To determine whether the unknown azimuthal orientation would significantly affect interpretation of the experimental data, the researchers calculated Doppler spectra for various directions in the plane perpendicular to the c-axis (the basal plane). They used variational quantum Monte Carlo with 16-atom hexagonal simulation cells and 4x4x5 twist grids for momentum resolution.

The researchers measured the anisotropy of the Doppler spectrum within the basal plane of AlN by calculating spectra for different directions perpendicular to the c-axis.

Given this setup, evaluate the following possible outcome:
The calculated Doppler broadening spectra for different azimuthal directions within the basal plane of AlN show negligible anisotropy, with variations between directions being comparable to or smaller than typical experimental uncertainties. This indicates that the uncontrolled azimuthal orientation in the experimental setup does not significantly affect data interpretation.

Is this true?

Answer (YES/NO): YES